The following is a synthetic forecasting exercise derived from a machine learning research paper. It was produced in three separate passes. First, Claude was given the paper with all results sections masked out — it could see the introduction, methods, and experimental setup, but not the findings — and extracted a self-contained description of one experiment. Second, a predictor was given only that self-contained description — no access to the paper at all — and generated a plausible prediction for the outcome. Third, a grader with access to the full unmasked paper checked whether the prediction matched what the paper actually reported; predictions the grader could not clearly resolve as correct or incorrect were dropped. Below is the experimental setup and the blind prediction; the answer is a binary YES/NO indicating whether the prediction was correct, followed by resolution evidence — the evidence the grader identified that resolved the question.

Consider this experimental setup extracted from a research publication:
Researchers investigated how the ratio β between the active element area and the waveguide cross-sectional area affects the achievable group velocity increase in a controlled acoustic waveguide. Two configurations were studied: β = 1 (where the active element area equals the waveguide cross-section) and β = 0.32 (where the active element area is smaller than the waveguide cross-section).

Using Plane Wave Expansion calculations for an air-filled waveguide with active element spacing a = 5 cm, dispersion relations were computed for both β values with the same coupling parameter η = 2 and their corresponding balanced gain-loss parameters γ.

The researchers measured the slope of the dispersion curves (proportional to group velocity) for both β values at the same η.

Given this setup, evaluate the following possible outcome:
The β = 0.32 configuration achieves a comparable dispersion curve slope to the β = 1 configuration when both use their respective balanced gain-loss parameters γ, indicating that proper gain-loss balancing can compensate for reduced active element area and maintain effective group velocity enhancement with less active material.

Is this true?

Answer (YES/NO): NO